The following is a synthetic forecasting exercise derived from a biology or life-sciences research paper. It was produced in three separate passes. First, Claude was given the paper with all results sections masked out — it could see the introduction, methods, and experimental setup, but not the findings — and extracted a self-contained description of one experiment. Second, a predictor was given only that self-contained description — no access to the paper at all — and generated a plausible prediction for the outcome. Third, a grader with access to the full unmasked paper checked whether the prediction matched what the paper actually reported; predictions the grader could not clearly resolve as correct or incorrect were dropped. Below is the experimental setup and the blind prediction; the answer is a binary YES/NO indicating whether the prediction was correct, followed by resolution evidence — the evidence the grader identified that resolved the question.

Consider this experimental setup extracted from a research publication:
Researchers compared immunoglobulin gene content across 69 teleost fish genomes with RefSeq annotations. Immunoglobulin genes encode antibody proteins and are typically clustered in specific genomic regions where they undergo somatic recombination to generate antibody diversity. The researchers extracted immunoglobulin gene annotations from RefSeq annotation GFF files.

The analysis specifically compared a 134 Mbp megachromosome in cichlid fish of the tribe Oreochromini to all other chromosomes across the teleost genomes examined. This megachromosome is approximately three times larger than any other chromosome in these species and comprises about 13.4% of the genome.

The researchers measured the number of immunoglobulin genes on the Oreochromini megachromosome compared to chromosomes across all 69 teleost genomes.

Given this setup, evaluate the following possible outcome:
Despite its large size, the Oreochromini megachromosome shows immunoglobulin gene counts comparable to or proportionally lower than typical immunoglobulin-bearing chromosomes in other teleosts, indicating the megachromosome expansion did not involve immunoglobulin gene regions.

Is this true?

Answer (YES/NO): NO